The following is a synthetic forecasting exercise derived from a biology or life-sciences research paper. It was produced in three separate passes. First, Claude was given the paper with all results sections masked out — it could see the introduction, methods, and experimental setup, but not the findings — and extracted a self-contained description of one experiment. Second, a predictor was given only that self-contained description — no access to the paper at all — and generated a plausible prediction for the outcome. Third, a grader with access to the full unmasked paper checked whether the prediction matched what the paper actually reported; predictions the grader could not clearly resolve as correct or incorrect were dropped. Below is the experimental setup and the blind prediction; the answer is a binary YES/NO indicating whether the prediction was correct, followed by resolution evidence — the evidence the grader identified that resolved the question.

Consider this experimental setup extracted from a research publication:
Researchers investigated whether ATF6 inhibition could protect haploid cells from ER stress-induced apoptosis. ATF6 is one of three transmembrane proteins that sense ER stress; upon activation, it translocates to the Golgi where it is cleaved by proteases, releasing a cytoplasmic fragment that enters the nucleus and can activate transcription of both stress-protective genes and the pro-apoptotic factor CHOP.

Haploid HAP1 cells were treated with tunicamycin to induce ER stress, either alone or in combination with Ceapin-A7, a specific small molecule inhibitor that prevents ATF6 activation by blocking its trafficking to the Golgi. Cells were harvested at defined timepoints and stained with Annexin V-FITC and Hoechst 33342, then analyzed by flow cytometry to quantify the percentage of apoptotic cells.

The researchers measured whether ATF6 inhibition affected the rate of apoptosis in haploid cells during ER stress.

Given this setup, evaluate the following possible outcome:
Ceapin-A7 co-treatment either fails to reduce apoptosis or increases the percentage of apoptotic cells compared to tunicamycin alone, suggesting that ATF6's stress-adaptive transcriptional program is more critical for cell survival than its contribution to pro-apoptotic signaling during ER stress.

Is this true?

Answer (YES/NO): NO